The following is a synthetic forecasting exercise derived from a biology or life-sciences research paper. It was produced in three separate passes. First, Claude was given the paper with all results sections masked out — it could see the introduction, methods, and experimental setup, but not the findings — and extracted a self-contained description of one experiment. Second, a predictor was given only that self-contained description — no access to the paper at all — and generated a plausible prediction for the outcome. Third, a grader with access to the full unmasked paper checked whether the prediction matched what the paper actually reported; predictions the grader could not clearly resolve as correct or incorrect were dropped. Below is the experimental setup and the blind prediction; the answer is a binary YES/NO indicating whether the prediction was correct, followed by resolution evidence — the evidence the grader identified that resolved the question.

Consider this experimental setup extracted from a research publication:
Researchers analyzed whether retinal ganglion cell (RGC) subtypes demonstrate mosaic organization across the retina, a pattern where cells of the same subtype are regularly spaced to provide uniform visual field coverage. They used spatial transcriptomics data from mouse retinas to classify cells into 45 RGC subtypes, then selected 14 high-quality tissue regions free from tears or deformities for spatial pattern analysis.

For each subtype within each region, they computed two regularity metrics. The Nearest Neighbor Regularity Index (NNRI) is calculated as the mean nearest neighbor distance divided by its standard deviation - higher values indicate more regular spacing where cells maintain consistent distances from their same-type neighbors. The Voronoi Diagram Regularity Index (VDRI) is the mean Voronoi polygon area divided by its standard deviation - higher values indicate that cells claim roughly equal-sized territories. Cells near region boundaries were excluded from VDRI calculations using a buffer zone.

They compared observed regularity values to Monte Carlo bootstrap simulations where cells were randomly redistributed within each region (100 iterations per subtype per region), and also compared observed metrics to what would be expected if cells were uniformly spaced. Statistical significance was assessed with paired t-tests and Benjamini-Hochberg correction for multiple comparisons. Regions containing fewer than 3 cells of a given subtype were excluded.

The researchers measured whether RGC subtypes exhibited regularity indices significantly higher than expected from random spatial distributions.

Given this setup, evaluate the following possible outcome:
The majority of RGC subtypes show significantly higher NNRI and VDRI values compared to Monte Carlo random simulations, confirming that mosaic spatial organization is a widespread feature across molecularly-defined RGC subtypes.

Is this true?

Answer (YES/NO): NO